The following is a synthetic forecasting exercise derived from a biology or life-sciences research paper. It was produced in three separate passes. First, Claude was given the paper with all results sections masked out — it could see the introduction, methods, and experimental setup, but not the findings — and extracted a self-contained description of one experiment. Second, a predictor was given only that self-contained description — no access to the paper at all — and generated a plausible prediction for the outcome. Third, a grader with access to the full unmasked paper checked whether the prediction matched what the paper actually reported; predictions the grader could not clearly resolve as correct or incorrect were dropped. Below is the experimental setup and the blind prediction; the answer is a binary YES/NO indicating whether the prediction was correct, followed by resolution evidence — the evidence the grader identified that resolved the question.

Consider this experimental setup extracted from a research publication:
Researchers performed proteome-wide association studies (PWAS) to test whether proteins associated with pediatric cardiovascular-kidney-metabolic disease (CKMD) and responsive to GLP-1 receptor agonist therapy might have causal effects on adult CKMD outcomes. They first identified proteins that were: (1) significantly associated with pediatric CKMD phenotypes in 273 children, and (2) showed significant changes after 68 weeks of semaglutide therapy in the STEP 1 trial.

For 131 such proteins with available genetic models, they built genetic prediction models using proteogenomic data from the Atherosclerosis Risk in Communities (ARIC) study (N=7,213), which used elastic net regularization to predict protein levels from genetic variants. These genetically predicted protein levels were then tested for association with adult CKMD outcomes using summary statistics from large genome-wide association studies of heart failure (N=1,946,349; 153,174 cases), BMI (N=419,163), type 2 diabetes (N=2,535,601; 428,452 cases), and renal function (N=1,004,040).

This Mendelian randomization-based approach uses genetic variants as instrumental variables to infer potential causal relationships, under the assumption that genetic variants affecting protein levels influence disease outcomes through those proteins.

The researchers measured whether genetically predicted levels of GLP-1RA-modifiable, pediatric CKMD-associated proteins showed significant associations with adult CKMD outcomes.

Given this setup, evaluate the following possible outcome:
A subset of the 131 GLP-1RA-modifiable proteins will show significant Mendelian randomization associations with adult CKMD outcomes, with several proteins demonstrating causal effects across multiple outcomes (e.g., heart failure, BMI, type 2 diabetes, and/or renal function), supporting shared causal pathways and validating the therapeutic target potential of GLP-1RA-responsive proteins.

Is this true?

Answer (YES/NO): YES